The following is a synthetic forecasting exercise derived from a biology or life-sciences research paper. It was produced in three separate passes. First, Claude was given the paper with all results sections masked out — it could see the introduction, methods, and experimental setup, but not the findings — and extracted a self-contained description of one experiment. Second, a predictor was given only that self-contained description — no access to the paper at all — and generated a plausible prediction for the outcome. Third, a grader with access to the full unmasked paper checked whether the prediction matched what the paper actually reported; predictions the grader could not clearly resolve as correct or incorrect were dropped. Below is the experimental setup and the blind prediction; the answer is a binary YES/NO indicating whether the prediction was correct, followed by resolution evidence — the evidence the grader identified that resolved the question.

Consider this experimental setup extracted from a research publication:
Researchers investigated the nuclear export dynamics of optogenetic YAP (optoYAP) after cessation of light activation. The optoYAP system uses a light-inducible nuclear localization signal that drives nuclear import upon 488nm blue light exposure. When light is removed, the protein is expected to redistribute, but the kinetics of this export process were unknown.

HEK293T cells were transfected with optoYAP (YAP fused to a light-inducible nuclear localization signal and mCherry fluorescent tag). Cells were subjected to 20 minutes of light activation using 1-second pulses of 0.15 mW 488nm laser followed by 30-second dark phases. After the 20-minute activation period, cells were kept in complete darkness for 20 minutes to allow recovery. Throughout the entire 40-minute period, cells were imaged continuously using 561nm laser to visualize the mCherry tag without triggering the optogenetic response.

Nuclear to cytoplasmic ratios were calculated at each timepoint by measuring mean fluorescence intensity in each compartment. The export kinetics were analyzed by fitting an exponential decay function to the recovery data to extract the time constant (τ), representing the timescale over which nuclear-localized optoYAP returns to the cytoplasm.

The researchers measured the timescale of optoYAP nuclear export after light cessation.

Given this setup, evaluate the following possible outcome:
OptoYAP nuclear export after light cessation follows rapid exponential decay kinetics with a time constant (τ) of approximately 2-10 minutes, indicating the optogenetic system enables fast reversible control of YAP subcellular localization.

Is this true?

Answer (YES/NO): NO